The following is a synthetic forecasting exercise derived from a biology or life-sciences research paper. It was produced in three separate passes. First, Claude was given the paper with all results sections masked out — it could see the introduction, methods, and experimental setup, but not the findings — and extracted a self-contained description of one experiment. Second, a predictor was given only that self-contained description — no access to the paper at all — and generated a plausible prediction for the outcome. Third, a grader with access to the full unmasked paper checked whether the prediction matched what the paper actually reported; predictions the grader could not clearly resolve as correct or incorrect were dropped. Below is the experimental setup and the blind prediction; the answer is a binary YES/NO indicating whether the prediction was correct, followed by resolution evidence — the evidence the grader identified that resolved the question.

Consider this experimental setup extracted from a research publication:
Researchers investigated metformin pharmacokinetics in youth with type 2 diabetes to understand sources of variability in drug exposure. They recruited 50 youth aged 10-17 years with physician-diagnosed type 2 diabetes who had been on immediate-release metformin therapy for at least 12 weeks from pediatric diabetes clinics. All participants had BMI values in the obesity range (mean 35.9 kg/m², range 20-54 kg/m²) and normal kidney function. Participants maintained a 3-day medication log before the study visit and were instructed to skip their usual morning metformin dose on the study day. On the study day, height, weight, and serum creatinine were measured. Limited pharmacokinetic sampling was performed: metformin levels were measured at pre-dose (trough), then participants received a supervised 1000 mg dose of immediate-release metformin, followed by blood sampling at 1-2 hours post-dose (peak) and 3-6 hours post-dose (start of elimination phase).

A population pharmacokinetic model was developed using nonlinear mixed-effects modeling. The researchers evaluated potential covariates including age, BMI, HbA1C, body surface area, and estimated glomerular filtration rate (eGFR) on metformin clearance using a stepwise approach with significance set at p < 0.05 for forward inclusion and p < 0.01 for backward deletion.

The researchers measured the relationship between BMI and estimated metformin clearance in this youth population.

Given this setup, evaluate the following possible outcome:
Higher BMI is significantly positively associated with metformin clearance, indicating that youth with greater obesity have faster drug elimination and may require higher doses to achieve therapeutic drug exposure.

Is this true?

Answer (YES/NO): YES